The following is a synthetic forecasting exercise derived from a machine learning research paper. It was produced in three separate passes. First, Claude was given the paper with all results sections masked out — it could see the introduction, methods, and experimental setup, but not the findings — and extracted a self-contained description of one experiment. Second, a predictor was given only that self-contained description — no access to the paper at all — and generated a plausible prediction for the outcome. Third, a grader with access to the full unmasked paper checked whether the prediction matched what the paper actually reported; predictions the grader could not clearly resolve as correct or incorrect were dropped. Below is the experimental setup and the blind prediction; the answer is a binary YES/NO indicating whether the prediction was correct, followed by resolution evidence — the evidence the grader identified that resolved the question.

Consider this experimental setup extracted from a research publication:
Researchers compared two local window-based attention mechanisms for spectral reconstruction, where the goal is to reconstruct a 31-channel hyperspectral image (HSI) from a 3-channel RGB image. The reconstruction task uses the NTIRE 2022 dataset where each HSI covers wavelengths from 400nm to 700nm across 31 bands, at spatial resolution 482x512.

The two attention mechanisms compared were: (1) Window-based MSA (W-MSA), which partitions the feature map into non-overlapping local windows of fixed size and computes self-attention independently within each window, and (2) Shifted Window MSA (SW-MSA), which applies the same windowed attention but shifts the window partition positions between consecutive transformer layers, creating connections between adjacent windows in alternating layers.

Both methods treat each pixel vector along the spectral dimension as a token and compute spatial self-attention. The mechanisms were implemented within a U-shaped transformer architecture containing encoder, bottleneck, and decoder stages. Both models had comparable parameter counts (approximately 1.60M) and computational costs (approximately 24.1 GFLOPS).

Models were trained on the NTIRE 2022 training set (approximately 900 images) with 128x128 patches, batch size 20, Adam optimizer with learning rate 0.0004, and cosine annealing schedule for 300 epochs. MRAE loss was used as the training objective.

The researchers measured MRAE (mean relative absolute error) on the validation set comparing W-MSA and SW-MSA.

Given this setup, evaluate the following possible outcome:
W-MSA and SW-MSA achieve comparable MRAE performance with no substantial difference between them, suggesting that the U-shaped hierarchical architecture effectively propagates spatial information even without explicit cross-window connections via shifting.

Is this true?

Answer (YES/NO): NO